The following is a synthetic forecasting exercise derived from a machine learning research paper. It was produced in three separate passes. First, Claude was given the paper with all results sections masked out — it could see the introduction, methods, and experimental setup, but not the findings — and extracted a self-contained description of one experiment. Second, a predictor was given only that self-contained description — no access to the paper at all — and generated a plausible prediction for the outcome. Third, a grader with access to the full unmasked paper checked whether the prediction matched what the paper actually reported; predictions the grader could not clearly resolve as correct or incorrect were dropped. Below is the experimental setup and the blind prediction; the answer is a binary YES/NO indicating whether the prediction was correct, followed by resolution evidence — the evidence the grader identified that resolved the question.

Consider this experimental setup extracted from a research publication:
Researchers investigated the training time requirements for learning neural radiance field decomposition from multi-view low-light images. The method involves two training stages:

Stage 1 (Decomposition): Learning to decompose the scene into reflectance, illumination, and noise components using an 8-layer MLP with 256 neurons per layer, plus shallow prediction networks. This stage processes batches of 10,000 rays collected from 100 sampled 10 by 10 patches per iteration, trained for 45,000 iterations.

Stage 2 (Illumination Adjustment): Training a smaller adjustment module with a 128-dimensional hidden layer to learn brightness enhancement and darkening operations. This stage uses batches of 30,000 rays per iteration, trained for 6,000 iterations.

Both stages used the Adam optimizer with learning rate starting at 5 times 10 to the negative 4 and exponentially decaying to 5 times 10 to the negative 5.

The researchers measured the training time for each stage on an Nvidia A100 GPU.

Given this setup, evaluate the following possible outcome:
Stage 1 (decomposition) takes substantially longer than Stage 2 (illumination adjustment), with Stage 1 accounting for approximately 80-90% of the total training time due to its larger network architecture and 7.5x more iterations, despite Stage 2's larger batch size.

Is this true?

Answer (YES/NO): NO